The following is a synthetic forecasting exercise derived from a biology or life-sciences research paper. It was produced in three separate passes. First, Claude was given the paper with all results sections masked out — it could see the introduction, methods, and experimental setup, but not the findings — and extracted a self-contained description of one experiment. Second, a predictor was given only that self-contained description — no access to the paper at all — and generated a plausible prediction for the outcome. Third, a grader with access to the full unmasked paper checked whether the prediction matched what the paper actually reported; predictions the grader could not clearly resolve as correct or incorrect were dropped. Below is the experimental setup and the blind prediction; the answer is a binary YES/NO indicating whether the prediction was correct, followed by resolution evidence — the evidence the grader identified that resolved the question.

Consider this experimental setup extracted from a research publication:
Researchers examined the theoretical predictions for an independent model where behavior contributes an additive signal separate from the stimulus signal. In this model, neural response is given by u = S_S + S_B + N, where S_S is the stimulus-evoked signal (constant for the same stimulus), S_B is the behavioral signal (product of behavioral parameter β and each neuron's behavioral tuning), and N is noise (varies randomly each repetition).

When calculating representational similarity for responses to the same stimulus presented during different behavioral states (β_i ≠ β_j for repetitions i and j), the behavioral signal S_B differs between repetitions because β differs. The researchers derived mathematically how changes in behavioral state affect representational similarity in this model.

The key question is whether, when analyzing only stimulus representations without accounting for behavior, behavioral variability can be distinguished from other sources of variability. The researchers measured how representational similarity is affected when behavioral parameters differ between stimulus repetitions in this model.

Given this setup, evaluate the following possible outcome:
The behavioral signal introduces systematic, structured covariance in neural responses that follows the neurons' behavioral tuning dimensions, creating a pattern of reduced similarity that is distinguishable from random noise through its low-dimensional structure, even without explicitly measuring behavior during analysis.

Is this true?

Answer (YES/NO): NO